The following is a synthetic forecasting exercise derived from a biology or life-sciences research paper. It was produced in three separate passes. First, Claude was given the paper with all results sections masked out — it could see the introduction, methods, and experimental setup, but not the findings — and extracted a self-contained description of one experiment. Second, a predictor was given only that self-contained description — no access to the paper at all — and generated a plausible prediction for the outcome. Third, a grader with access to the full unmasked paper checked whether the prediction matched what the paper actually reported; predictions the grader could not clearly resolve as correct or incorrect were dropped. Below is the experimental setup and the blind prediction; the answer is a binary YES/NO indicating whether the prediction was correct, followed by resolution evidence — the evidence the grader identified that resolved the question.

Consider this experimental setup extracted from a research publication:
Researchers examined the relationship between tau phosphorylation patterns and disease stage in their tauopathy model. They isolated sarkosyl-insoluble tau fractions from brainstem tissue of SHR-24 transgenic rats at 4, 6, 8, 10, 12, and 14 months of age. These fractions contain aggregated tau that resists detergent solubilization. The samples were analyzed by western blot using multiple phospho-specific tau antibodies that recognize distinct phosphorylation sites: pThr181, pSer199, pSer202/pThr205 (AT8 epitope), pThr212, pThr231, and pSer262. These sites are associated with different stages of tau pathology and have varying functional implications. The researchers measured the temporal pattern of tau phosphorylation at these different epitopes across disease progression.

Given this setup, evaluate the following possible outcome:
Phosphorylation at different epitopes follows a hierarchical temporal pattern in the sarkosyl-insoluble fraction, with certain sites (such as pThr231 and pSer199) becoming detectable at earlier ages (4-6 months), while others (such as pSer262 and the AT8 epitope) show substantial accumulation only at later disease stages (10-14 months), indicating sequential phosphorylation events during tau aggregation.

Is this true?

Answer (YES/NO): NO